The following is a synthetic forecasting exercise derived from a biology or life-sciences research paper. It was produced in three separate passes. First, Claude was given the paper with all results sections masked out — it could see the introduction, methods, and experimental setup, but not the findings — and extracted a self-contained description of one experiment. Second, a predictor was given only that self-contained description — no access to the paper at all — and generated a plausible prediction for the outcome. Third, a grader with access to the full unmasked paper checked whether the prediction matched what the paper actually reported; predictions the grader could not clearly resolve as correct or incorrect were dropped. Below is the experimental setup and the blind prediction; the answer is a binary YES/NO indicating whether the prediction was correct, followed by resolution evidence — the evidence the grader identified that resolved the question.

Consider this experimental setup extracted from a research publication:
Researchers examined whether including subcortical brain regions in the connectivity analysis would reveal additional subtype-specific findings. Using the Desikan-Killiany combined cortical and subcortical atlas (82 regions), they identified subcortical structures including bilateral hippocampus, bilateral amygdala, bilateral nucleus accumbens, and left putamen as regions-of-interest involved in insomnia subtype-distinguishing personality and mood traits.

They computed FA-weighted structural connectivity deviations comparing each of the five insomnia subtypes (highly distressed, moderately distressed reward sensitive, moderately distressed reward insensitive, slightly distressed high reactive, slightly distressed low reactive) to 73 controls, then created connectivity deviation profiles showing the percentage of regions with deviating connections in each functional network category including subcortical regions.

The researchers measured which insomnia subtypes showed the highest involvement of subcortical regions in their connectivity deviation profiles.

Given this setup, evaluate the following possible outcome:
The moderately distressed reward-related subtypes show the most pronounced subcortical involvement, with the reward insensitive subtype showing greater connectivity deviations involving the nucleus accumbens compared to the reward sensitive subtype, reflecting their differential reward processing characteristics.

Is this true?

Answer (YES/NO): NO